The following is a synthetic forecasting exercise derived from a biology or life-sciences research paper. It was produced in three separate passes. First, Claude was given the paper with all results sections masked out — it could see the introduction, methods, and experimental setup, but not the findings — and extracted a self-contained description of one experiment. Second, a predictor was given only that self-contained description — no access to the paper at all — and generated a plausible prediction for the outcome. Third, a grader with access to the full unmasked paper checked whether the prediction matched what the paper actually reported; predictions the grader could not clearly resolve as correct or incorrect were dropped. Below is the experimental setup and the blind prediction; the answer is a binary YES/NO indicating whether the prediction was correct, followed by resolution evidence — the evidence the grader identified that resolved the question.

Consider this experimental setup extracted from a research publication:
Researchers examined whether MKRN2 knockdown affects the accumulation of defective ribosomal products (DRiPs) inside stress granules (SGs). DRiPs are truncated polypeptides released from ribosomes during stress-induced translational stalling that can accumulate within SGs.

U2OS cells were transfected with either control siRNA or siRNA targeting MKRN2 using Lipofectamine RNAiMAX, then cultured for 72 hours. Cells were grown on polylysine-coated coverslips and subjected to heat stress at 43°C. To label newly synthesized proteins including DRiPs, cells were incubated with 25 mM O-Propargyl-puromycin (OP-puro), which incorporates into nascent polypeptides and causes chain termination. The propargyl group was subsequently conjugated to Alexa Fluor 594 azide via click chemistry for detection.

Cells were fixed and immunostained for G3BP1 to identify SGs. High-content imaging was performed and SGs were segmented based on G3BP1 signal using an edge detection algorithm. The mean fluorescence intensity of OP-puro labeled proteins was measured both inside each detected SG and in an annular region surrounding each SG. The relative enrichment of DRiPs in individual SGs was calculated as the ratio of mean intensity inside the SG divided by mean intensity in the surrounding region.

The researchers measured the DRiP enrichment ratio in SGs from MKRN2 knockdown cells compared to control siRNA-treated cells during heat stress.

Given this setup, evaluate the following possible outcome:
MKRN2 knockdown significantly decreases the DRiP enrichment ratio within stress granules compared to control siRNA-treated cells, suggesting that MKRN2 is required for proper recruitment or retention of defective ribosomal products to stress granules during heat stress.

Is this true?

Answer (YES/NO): NO